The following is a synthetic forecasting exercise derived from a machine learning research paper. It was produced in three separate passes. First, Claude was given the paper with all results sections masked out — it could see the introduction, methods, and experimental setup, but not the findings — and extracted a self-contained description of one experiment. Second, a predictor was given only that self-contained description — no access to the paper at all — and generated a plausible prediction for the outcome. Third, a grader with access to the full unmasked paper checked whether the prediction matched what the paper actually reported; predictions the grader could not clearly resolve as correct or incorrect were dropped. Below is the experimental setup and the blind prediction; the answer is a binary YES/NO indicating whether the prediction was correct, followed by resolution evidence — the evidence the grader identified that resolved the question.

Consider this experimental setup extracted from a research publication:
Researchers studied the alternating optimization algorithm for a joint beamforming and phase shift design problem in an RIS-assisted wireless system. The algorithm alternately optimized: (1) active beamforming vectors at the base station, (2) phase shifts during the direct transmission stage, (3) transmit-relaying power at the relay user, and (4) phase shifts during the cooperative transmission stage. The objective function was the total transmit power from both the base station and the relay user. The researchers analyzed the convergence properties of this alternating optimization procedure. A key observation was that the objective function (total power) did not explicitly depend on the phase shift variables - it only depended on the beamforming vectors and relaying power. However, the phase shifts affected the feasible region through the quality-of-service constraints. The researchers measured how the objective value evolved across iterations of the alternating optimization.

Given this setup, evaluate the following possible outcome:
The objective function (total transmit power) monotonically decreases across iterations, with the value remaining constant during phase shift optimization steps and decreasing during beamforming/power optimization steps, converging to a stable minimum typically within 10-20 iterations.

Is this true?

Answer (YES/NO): NO